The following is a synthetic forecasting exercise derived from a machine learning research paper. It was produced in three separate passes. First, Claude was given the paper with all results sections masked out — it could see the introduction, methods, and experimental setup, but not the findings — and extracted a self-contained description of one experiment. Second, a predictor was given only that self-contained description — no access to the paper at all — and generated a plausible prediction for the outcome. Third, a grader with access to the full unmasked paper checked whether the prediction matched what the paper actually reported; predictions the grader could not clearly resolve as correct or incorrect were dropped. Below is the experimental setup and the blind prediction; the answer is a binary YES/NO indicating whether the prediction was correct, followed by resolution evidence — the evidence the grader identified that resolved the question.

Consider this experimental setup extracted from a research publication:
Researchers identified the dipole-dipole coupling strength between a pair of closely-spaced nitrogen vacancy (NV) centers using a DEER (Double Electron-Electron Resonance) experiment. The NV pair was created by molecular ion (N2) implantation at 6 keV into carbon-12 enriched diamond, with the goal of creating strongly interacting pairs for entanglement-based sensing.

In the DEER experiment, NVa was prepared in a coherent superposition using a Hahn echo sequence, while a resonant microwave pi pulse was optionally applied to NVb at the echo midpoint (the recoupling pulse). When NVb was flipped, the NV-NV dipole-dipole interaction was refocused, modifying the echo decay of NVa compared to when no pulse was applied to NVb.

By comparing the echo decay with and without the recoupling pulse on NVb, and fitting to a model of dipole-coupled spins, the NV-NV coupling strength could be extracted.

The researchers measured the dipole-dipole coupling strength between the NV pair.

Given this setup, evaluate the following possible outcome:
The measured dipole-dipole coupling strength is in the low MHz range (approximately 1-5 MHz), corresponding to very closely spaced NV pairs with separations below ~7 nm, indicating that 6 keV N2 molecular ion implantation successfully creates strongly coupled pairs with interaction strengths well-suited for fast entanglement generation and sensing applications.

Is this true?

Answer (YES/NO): NO